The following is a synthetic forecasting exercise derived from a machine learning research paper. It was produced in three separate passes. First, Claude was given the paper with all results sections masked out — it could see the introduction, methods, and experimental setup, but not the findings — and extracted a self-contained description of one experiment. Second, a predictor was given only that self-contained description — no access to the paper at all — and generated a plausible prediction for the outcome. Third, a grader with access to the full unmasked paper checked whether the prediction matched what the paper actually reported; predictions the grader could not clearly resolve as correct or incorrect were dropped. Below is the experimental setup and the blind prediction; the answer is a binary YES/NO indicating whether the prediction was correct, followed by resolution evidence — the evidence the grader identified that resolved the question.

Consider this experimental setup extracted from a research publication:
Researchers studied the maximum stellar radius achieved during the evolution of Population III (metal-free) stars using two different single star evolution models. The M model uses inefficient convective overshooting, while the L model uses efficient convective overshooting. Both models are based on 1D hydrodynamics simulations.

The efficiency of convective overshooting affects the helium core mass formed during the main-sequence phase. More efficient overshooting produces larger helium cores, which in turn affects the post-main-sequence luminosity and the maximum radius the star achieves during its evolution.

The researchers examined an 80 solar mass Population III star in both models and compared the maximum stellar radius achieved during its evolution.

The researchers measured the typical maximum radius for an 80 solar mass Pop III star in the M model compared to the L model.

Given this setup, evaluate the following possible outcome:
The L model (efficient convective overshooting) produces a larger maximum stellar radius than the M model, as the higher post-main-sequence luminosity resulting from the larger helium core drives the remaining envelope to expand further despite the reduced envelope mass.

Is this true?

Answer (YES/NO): YES